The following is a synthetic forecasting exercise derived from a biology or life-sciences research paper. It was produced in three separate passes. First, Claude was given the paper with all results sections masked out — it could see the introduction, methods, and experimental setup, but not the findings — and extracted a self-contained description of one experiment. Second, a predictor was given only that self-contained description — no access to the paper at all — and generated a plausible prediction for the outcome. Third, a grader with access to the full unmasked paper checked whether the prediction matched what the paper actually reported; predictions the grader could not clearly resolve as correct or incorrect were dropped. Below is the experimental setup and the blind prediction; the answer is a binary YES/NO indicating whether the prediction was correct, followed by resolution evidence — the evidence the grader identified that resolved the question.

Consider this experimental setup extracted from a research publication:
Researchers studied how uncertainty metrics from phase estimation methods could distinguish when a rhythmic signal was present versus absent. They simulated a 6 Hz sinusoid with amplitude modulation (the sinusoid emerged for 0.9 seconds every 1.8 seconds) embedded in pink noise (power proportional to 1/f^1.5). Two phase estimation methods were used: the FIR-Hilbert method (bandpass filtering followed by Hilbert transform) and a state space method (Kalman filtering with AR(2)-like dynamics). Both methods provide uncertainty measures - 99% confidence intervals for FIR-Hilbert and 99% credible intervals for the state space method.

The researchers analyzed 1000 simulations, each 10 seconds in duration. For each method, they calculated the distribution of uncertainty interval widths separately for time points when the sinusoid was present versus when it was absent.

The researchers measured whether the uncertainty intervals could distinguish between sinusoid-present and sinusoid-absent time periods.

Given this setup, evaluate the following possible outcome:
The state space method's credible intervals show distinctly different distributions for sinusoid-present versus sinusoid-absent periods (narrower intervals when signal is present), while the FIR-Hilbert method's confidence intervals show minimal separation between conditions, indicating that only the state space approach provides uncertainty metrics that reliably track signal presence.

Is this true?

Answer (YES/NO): NO